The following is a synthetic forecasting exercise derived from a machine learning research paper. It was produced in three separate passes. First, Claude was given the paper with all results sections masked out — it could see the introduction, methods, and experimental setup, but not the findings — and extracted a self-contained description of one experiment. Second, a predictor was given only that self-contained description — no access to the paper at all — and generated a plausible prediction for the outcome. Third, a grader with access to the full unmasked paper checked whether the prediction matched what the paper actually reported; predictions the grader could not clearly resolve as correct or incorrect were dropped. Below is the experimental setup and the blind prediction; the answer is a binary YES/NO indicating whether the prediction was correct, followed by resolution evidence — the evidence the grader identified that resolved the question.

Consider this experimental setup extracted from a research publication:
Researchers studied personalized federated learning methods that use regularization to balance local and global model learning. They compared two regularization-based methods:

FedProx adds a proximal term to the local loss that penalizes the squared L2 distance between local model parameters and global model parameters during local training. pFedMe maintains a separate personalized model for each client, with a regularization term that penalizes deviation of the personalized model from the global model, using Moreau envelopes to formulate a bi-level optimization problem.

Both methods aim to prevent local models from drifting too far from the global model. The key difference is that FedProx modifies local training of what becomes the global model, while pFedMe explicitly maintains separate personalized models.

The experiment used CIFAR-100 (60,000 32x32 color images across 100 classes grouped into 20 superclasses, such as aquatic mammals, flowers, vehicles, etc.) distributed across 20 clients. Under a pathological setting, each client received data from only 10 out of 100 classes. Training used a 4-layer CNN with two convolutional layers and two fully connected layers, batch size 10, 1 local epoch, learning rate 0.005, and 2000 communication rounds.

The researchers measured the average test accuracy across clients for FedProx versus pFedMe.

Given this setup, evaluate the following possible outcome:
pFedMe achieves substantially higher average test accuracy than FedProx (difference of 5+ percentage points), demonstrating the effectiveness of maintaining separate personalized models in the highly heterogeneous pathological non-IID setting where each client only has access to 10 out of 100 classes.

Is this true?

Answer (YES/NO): YES